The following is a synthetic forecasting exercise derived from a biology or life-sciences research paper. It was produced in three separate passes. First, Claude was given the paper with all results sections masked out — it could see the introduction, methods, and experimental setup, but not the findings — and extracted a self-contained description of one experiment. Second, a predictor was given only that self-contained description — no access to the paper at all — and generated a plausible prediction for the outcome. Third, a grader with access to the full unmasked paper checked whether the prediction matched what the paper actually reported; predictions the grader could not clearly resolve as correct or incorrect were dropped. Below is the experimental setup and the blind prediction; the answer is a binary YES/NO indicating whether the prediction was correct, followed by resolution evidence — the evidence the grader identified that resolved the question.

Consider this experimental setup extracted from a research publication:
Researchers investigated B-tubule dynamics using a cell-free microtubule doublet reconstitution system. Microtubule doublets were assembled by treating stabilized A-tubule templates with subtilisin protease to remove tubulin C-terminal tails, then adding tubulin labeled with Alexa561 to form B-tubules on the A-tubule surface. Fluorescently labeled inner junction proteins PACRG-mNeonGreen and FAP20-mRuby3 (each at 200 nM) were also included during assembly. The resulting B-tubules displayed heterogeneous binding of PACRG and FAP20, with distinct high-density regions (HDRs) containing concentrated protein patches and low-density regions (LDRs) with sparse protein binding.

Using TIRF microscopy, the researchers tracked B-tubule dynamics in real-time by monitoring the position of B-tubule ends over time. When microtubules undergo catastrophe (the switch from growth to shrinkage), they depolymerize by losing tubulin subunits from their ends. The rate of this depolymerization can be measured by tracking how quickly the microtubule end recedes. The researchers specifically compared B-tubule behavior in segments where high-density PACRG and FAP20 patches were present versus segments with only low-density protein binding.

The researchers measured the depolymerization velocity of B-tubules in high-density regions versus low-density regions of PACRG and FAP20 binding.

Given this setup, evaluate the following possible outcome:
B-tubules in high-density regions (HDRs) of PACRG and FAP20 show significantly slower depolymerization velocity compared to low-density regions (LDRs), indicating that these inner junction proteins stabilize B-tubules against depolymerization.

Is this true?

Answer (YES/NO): YES